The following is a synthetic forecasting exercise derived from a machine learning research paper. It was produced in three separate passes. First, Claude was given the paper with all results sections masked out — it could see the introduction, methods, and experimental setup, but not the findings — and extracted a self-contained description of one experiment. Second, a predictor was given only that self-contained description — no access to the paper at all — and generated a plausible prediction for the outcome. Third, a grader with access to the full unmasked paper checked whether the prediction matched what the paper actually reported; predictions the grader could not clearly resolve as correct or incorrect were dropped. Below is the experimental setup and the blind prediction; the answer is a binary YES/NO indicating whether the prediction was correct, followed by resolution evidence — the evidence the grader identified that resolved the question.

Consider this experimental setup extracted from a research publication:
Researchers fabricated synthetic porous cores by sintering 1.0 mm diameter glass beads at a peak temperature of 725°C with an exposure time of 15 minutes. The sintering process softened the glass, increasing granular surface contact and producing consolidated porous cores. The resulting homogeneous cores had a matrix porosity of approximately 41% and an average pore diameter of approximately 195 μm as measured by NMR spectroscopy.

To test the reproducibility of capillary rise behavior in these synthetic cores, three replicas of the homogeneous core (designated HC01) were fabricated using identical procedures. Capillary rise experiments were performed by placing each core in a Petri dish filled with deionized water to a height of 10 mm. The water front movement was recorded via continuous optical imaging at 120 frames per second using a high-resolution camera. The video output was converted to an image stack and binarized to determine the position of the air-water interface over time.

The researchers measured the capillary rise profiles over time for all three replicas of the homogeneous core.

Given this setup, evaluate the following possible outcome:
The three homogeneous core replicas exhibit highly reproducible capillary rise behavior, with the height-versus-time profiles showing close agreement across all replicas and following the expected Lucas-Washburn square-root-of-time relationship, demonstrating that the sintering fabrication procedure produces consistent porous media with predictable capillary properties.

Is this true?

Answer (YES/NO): YES